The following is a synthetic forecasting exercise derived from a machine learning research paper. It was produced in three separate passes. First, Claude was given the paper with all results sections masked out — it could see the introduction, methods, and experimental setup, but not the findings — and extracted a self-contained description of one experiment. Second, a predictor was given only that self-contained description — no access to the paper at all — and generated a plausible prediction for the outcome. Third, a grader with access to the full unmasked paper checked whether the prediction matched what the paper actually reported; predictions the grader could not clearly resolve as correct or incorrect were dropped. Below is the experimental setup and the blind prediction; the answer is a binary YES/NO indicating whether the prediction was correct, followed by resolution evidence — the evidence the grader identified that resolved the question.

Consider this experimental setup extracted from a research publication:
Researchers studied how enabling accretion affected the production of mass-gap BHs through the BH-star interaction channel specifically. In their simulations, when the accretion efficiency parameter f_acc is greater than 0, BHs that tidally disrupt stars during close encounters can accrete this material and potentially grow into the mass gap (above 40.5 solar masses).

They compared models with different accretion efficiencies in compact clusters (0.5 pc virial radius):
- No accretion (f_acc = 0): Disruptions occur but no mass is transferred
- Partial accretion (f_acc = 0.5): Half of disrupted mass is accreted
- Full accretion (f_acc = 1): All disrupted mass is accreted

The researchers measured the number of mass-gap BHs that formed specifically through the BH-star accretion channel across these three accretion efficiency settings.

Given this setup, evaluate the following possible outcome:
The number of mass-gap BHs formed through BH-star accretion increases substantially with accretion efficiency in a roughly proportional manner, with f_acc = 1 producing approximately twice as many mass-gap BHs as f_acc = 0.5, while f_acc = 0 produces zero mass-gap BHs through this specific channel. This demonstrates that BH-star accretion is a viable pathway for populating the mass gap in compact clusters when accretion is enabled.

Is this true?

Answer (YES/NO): NO